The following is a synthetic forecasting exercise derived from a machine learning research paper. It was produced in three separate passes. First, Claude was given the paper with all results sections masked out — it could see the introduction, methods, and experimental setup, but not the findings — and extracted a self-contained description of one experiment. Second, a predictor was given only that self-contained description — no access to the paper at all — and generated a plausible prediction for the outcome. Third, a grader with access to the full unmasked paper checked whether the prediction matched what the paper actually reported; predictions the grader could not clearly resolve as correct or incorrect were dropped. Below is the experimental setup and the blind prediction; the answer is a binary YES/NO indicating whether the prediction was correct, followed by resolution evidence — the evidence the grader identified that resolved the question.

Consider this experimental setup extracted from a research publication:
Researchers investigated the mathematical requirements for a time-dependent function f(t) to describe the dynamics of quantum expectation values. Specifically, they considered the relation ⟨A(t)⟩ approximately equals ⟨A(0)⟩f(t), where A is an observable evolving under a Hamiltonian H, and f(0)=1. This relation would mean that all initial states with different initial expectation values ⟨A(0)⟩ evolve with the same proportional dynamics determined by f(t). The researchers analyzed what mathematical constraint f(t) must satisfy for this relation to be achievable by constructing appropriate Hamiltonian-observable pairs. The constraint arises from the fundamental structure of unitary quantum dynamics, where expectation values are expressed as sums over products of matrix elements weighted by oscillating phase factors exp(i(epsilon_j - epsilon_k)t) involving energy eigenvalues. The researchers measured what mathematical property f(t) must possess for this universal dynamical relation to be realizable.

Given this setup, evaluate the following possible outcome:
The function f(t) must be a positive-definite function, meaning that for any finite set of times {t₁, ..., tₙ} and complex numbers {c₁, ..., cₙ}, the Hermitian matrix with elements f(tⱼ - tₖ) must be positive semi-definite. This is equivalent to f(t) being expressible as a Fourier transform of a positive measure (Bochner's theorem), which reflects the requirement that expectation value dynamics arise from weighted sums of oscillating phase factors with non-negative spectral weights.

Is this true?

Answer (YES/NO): YES